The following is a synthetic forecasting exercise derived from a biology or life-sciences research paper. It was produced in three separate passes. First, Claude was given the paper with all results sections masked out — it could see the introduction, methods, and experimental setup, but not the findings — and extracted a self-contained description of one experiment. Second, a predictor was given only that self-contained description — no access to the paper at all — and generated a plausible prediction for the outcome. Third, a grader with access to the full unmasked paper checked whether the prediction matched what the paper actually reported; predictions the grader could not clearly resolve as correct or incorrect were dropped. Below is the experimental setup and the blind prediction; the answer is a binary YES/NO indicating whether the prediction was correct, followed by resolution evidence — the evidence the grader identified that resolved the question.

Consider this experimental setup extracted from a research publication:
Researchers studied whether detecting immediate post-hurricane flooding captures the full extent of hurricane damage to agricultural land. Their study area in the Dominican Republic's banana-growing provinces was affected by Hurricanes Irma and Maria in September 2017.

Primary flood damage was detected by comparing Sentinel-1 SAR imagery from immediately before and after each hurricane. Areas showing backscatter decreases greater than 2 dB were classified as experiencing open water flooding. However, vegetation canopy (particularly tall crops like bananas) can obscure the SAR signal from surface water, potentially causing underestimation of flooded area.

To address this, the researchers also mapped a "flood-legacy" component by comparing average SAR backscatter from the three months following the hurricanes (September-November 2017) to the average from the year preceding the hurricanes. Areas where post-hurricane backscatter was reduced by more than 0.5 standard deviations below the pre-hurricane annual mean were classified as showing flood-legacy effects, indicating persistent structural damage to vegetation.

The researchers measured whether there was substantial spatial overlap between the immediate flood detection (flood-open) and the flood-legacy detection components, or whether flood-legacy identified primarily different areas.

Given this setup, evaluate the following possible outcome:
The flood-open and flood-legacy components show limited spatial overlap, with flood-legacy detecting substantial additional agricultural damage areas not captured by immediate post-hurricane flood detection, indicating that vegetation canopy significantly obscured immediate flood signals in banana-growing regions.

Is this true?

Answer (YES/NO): NO